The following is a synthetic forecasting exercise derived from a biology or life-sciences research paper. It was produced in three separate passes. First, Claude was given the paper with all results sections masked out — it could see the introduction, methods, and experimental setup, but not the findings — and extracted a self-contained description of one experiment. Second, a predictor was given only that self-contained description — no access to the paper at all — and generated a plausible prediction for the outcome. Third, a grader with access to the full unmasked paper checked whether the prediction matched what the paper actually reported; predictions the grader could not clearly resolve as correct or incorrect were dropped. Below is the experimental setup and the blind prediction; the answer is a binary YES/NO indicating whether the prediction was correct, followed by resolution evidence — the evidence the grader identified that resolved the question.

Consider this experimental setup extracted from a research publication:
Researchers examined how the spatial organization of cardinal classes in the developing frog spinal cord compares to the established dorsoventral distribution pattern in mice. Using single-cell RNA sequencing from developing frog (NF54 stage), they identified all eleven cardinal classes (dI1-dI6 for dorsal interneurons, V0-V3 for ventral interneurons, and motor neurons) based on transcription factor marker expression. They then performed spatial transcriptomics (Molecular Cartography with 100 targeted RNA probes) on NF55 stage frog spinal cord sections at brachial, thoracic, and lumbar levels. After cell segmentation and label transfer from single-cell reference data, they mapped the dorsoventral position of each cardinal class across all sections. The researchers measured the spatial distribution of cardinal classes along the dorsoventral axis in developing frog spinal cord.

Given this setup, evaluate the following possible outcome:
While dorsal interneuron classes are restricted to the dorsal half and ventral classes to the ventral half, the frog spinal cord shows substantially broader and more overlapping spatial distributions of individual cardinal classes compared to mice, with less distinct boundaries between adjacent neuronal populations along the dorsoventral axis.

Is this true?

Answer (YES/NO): NO